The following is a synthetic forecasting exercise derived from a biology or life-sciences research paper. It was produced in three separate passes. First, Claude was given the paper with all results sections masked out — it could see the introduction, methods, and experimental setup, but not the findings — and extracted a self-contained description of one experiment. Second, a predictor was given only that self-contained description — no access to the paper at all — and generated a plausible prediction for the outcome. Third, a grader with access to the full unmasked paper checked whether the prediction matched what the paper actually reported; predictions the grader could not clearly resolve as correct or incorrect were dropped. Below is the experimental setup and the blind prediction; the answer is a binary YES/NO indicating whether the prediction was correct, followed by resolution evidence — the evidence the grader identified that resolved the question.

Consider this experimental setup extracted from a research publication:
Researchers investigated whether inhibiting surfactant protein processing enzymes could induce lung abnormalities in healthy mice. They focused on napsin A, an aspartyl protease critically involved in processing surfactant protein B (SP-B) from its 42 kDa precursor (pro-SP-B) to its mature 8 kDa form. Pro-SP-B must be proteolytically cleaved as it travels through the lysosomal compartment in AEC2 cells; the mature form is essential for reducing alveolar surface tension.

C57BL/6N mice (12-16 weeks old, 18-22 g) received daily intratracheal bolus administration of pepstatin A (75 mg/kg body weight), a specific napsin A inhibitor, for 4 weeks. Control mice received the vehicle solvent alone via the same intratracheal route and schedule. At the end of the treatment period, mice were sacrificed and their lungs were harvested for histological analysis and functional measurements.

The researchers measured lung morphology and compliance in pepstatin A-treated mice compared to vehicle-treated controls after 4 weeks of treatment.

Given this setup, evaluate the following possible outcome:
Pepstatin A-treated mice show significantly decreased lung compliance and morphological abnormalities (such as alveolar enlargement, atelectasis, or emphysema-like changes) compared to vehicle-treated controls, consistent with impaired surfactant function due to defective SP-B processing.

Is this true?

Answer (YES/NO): NO